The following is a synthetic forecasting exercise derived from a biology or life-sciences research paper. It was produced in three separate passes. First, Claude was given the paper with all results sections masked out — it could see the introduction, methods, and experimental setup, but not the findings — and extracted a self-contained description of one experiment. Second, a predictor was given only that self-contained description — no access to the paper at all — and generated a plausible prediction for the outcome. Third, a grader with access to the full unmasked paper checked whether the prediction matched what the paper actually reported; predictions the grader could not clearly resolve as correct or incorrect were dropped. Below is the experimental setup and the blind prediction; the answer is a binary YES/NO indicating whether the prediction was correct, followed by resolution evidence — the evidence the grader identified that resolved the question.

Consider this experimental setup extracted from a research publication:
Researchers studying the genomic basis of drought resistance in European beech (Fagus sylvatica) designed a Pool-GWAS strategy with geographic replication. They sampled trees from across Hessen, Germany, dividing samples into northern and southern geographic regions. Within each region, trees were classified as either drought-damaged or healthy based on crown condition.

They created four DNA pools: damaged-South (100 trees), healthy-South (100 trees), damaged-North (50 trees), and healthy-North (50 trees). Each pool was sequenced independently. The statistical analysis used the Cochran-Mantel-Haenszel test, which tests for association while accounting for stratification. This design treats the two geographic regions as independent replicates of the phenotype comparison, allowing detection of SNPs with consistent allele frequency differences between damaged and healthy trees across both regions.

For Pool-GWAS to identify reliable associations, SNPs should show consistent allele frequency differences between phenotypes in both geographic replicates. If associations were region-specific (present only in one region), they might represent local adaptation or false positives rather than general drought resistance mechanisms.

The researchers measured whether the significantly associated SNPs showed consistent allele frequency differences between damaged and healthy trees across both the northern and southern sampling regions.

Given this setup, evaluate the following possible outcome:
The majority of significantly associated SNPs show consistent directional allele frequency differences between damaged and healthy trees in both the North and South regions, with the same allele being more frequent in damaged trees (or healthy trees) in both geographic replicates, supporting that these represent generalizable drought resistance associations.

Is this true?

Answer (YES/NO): YES